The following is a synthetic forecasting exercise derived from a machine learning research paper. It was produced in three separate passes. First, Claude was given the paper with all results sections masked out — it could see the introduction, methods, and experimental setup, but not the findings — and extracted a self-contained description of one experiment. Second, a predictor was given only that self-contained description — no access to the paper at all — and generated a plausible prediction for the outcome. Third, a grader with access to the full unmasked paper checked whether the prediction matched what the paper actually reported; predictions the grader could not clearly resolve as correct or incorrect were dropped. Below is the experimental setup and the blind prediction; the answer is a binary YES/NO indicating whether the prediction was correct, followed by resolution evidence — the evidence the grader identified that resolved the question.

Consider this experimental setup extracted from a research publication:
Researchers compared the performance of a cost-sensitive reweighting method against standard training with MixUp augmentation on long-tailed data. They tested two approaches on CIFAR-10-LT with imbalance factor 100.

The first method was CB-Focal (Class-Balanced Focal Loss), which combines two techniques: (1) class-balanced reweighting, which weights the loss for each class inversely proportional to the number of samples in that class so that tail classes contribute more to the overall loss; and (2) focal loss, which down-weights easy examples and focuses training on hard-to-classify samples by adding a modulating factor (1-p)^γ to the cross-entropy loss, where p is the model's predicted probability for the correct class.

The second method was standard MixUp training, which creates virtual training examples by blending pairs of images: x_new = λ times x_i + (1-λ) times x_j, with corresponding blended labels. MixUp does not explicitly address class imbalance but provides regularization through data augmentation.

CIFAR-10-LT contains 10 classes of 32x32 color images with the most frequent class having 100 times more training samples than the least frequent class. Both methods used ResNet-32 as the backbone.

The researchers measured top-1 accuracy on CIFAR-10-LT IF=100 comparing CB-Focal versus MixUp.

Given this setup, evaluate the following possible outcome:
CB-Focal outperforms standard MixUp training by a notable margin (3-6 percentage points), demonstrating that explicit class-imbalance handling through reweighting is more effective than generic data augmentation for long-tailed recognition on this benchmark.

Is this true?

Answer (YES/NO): NO